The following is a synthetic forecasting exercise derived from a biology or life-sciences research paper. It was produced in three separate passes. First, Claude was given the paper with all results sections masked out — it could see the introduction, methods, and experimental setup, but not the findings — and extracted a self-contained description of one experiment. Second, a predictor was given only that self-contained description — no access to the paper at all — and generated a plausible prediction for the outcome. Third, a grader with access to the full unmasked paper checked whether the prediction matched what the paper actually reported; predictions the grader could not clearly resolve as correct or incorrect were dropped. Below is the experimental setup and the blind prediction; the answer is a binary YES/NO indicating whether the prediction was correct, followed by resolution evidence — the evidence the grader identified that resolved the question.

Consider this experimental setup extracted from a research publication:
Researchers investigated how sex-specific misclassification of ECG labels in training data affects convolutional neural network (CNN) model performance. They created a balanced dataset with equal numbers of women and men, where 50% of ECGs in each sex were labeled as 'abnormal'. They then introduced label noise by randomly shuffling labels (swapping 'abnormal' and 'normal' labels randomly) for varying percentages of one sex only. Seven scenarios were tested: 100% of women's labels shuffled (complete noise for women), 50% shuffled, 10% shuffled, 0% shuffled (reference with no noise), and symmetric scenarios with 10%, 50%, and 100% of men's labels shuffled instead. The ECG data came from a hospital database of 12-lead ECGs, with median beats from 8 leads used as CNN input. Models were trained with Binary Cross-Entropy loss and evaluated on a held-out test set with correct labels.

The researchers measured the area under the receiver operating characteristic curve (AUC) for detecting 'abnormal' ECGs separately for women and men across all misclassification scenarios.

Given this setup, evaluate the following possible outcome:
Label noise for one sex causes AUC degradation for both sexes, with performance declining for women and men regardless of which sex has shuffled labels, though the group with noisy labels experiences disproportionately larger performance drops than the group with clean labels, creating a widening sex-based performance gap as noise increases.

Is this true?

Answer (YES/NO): NO